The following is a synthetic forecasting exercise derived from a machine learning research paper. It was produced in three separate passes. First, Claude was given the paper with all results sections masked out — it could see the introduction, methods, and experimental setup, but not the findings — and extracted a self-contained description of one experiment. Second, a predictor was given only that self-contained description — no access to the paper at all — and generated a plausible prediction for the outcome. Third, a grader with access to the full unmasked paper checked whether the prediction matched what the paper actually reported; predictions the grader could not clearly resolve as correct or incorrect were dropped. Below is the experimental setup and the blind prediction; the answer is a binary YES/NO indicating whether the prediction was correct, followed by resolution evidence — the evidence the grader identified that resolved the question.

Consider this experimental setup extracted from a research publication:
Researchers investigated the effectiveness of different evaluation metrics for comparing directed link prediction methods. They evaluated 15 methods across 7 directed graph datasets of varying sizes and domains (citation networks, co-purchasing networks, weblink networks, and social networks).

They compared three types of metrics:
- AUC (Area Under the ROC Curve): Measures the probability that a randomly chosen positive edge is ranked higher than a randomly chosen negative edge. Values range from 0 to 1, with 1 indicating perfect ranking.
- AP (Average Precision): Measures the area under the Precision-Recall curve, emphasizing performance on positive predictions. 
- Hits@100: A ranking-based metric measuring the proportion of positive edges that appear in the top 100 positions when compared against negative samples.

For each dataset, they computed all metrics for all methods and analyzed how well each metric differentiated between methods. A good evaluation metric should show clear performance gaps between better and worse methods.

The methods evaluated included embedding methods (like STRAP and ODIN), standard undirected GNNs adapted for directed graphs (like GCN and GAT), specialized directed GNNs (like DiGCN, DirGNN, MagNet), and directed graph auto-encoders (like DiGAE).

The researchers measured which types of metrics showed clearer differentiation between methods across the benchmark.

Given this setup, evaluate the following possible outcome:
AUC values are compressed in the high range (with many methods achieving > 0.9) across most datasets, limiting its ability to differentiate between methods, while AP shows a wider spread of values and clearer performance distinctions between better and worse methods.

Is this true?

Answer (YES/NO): NO